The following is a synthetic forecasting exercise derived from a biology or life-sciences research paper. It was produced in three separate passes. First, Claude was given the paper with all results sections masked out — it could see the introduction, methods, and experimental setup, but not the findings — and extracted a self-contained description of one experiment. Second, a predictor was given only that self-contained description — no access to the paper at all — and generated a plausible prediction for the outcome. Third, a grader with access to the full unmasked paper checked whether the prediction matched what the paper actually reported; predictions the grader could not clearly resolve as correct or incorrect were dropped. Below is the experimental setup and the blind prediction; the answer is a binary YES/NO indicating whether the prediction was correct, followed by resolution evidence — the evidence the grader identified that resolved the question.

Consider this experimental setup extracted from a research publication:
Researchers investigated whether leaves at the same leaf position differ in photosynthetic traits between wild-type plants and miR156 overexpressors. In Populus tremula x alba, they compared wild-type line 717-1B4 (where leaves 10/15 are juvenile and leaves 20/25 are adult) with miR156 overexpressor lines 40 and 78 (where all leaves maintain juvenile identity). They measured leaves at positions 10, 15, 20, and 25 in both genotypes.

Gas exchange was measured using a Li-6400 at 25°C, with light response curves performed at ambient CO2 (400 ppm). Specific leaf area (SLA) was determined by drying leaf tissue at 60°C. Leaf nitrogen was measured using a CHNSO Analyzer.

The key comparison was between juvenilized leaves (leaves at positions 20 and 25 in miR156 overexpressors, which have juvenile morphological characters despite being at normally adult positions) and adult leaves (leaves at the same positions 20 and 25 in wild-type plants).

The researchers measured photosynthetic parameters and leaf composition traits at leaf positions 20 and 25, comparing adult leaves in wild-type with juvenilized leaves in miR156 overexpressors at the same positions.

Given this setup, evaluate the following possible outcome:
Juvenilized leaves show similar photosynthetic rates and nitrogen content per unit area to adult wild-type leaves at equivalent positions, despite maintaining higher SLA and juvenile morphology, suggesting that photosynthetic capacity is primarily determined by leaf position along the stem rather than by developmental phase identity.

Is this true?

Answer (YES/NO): NO